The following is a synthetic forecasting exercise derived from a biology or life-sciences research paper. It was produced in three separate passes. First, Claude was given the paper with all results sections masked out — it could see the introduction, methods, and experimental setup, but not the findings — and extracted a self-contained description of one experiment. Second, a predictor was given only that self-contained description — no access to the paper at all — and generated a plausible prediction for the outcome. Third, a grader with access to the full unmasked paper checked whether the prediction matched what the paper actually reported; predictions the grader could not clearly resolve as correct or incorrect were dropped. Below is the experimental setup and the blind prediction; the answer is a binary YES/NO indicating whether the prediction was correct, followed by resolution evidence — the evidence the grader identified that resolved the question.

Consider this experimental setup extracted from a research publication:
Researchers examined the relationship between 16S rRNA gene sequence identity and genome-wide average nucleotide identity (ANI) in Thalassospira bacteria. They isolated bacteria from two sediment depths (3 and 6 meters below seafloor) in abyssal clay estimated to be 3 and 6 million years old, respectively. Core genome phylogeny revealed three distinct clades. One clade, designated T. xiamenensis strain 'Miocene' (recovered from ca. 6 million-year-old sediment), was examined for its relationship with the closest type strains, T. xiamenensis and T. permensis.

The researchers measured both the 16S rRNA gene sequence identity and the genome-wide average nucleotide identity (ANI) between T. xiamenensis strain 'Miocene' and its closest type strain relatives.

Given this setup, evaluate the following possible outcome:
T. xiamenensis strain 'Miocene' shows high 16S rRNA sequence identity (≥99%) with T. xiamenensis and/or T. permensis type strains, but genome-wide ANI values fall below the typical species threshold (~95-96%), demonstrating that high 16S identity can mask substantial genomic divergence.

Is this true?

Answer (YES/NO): NO